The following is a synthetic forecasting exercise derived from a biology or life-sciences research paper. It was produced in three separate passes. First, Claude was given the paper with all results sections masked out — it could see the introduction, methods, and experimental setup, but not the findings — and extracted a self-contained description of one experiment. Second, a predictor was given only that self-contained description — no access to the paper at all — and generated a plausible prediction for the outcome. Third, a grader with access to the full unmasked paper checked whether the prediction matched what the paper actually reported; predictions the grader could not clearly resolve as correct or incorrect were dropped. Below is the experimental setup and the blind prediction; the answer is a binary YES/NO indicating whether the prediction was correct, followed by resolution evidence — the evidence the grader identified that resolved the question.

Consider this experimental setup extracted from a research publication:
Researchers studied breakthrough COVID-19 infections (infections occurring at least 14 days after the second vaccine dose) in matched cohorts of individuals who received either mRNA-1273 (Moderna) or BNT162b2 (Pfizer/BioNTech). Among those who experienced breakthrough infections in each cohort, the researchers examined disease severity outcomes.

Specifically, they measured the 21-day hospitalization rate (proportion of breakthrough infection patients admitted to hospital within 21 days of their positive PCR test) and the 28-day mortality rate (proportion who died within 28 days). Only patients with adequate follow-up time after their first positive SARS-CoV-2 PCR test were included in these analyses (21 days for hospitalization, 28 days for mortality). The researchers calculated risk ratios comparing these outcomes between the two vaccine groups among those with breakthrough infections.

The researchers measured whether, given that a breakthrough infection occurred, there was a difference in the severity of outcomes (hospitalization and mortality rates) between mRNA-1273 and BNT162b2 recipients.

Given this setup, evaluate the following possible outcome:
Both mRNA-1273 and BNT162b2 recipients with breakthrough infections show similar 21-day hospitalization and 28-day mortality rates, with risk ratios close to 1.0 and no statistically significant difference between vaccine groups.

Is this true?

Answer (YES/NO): NO